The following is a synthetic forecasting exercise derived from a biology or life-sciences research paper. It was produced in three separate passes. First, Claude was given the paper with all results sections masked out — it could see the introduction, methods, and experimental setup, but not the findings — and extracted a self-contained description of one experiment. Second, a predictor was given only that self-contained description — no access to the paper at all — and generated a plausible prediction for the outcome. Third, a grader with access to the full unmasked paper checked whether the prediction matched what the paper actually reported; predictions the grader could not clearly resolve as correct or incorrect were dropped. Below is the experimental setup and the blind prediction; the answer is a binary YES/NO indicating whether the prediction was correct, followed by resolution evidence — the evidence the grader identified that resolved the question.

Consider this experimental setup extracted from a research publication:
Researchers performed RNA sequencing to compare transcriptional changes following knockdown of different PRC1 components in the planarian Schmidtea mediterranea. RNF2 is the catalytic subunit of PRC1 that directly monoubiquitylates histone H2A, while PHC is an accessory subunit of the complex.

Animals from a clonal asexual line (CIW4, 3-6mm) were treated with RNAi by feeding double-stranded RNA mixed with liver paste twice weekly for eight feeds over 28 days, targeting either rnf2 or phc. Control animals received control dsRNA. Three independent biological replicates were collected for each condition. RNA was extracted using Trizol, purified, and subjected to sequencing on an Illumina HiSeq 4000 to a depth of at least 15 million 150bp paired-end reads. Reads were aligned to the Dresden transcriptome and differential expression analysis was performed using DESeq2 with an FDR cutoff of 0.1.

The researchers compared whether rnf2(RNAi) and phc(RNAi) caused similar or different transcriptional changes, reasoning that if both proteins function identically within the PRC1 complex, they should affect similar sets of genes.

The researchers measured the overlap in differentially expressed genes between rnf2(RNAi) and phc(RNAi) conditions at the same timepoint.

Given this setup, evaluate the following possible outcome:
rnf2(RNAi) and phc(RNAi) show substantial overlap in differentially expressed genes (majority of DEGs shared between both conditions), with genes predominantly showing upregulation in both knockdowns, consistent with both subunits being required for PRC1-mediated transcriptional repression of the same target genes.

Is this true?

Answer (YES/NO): NO